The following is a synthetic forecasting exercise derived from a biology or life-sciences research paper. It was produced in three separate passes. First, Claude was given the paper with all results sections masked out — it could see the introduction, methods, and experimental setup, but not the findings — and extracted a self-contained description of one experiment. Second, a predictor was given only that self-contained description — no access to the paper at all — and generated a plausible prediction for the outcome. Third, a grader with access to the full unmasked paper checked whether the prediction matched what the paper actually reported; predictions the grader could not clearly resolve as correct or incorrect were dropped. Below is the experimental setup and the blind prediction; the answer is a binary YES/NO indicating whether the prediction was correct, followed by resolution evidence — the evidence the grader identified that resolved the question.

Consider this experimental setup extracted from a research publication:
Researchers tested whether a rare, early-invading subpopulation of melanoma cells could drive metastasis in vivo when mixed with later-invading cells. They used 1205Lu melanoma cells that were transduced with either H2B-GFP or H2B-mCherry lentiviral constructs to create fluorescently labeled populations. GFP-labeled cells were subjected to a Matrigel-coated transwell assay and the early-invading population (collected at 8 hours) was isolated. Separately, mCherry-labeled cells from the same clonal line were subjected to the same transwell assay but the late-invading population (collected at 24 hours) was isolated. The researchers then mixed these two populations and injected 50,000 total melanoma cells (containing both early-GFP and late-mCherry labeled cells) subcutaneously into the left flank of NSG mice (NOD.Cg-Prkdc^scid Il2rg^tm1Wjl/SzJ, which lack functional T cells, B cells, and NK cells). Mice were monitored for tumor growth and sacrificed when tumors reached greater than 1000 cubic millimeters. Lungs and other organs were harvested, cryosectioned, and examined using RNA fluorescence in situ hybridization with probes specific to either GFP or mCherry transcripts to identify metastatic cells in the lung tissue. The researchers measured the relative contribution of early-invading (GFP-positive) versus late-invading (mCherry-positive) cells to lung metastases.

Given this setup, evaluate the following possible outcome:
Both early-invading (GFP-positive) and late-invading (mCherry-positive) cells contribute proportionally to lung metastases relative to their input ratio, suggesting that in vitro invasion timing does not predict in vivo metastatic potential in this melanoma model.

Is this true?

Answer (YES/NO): NO